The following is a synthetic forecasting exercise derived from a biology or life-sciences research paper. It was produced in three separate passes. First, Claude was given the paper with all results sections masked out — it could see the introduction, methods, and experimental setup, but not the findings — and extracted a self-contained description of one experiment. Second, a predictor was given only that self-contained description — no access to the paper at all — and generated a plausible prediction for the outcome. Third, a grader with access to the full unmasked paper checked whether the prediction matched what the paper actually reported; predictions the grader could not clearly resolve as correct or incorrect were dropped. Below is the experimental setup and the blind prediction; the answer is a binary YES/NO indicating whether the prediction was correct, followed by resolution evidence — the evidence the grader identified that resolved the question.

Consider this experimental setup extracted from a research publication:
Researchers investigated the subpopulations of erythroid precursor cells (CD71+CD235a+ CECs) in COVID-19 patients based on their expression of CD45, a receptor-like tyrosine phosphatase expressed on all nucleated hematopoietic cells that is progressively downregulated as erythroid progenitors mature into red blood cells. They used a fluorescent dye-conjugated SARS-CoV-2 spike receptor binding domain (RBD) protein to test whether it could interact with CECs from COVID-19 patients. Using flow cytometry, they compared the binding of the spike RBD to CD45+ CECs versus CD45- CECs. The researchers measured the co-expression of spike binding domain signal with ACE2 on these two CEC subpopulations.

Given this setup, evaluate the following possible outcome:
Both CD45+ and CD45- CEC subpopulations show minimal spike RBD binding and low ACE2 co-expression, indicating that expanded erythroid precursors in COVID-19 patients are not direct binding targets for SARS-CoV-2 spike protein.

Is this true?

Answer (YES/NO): NO